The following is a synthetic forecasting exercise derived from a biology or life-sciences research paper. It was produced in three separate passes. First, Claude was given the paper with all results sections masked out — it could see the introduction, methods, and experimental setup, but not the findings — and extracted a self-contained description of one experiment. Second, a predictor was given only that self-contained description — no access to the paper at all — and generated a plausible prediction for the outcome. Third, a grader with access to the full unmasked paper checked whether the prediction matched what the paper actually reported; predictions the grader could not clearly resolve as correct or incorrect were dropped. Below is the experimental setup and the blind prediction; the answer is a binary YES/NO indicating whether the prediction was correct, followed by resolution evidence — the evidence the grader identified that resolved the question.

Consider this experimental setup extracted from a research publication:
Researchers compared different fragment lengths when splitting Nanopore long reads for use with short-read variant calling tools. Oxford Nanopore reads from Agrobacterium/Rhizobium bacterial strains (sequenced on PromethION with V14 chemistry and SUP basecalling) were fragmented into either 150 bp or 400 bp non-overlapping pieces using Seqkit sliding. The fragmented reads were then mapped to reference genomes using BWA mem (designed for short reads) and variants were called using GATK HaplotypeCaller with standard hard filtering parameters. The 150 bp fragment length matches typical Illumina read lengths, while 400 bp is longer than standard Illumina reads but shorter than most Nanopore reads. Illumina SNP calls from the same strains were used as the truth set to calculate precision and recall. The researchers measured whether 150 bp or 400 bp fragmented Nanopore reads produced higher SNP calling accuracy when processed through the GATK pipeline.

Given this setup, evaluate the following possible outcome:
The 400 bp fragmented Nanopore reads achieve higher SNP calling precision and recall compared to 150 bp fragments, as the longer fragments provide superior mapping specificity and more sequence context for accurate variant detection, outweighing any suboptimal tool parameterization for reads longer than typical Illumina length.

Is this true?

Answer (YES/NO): YES